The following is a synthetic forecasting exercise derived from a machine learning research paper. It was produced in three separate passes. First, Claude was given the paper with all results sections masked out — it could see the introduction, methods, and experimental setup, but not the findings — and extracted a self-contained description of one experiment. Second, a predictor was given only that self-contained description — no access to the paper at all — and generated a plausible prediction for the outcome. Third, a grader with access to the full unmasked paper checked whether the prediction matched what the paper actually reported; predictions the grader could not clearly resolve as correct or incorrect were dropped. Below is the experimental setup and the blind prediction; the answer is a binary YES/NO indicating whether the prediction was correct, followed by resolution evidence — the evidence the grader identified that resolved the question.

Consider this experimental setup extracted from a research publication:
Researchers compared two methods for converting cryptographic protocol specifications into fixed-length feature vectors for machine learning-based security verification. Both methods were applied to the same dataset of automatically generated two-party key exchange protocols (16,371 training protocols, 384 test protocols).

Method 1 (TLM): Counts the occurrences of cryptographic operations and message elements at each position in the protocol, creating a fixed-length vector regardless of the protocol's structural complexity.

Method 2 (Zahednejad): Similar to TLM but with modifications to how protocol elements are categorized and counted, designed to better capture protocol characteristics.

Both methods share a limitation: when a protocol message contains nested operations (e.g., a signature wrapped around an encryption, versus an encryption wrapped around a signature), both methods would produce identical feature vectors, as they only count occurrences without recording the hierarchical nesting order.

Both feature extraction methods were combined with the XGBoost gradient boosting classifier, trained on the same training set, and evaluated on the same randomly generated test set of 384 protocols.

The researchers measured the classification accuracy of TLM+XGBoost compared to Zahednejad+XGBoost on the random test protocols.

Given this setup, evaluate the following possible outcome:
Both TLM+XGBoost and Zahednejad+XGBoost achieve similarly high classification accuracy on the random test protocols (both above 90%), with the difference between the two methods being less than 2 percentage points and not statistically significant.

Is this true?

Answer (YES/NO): NO